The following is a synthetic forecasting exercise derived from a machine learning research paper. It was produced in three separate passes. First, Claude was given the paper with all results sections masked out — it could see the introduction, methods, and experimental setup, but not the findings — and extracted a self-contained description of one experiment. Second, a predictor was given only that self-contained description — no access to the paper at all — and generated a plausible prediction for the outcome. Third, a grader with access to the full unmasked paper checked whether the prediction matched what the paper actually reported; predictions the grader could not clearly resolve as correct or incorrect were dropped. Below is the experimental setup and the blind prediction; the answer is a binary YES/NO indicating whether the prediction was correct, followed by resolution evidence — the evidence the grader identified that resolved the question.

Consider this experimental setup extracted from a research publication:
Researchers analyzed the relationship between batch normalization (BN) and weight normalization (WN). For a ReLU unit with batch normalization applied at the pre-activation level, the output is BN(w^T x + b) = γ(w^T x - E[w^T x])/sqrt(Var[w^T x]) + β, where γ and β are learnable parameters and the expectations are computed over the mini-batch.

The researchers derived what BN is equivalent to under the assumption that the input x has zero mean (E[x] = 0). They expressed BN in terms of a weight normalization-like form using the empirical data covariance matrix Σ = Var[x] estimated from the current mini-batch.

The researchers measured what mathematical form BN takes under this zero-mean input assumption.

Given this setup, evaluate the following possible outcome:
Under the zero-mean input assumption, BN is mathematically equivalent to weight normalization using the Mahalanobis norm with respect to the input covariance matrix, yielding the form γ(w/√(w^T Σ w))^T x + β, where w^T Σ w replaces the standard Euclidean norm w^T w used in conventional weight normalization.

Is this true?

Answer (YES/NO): NO